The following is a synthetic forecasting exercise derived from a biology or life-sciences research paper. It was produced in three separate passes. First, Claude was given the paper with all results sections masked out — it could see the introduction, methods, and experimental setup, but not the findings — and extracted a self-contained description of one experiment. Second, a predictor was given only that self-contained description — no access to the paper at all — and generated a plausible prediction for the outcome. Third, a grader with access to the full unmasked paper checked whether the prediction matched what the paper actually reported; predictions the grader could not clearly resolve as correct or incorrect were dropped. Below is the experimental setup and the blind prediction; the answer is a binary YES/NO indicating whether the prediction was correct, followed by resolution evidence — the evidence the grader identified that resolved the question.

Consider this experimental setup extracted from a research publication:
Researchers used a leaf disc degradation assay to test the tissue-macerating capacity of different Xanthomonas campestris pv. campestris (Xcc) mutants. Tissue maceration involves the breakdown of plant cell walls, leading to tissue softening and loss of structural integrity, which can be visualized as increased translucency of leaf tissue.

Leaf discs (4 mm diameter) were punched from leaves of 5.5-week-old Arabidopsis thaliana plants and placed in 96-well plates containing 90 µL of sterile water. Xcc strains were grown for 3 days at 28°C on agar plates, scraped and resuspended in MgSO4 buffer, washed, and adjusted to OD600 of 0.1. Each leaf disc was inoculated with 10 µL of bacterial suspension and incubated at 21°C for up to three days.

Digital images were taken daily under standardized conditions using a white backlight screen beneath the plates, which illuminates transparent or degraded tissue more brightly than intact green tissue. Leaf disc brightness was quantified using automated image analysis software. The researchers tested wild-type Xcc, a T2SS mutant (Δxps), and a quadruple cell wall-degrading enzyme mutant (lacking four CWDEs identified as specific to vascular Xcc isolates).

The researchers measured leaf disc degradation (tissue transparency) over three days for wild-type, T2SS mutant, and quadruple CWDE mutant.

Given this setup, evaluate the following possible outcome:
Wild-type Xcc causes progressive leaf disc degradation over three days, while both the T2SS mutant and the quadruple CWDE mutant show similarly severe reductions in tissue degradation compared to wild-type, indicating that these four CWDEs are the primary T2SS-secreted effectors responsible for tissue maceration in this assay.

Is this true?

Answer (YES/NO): NO